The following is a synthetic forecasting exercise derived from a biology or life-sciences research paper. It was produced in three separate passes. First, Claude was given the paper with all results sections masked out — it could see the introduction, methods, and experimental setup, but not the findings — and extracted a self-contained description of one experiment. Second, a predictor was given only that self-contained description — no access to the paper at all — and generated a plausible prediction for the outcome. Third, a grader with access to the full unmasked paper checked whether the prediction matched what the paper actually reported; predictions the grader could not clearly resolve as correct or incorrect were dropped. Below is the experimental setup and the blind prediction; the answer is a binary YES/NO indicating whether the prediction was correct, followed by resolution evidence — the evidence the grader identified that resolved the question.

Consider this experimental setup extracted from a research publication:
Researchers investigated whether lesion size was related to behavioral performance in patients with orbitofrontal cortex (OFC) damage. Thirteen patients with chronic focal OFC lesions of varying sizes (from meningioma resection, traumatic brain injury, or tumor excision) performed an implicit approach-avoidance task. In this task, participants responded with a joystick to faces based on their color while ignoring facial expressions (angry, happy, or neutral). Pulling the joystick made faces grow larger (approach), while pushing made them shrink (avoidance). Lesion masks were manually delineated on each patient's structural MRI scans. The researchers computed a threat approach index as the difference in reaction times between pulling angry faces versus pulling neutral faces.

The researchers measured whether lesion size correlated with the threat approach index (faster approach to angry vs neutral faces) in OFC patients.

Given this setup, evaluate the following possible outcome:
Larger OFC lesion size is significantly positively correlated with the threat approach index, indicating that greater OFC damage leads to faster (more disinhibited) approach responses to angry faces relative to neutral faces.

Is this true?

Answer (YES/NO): NO